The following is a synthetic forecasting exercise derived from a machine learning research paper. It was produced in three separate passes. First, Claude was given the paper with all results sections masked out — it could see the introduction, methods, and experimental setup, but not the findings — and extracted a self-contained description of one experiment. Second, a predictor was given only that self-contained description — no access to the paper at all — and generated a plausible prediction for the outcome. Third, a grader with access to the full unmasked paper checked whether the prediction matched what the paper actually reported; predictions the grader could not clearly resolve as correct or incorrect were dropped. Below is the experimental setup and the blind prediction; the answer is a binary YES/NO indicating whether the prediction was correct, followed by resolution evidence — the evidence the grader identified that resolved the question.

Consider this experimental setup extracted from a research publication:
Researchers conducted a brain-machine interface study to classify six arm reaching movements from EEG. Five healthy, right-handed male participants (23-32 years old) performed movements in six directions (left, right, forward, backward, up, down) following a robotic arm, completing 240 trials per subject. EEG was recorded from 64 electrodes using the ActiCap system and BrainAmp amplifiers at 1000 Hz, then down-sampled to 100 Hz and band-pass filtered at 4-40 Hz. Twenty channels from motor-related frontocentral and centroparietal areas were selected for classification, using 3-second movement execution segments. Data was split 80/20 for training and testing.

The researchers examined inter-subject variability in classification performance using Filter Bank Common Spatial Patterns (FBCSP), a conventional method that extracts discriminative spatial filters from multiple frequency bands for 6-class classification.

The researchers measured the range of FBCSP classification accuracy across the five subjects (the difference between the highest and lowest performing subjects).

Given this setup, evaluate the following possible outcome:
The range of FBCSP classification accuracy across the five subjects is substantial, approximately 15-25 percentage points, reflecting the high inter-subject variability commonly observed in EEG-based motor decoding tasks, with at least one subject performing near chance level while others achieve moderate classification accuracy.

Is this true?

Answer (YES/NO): YES